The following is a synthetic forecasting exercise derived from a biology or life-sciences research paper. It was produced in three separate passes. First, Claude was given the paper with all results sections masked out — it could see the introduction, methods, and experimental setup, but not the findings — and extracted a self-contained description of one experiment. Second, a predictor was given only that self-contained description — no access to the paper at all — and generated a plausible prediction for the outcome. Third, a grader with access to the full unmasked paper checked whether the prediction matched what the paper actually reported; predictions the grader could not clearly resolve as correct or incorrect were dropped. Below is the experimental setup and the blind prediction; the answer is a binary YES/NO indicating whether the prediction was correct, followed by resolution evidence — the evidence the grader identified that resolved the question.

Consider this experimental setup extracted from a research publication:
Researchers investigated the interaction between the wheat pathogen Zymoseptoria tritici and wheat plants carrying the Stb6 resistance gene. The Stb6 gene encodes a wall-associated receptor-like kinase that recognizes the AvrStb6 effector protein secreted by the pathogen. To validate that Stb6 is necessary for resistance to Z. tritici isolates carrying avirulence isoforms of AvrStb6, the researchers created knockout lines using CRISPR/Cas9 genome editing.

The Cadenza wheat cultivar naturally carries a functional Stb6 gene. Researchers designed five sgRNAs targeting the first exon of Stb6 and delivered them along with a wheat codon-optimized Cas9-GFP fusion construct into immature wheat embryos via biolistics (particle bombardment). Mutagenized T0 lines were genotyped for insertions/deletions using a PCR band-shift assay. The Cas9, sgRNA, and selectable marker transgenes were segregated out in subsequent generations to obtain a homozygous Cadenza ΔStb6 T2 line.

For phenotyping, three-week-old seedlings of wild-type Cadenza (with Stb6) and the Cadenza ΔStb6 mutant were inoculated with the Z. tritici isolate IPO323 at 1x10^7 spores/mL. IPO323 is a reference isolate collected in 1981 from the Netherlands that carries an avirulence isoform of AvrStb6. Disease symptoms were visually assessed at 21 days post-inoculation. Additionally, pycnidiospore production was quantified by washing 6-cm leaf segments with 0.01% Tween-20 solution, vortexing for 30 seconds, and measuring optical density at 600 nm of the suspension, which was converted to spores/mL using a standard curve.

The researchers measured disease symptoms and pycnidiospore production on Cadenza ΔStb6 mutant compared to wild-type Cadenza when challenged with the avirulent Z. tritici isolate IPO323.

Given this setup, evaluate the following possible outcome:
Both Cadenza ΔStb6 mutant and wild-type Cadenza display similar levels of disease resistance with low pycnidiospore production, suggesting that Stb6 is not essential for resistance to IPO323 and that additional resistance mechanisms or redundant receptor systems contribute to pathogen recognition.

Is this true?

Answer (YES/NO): NO